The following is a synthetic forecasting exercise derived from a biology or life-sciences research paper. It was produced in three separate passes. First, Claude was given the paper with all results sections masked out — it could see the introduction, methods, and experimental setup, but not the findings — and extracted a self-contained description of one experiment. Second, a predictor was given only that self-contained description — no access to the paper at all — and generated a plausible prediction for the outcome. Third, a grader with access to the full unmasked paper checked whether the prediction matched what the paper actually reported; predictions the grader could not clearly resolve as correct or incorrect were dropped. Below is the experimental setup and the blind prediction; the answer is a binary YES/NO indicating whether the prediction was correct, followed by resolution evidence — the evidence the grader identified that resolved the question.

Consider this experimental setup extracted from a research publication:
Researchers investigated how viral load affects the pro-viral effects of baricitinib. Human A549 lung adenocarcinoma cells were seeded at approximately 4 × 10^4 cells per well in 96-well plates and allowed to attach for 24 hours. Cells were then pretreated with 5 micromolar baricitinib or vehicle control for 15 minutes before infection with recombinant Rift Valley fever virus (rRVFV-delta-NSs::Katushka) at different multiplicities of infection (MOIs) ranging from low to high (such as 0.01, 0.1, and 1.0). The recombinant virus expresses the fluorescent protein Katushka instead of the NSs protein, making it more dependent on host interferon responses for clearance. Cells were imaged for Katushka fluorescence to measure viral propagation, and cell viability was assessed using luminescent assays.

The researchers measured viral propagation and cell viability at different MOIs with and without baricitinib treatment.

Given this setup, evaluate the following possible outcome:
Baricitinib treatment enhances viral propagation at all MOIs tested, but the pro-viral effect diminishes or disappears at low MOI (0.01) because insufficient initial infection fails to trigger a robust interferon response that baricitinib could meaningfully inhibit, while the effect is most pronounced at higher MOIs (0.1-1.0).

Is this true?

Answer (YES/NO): NO